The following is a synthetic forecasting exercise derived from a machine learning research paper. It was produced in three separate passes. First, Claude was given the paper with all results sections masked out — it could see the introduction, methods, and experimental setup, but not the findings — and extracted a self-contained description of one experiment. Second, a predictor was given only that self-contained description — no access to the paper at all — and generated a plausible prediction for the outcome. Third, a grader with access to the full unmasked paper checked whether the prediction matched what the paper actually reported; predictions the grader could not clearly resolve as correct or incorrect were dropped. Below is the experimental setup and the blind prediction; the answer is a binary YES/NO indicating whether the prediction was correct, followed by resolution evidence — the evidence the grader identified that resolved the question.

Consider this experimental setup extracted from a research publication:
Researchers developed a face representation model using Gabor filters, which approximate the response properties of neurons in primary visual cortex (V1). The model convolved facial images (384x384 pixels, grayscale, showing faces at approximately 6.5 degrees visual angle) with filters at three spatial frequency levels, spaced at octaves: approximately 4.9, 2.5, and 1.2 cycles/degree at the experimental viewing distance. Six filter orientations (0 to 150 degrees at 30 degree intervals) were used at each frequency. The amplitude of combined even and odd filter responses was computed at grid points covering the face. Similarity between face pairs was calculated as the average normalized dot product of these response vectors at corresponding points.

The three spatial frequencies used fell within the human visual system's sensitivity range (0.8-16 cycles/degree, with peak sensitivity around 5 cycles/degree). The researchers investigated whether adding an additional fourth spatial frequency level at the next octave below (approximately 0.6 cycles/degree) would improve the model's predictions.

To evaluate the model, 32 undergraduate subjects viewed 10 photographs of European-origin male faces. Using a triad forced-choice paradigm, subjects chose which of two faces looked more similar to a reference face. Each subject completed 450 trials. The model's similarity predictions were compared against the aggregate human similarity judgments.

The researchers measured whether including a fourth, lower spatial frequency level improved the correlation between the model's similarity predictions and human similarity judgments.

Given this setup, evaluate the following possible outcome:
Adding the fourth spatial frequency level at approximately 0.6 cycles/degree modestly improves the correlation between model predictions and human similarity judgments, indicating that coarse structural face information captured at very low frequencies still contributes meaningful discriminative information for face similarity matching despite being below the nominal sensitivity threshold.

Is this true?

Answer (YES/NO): NO